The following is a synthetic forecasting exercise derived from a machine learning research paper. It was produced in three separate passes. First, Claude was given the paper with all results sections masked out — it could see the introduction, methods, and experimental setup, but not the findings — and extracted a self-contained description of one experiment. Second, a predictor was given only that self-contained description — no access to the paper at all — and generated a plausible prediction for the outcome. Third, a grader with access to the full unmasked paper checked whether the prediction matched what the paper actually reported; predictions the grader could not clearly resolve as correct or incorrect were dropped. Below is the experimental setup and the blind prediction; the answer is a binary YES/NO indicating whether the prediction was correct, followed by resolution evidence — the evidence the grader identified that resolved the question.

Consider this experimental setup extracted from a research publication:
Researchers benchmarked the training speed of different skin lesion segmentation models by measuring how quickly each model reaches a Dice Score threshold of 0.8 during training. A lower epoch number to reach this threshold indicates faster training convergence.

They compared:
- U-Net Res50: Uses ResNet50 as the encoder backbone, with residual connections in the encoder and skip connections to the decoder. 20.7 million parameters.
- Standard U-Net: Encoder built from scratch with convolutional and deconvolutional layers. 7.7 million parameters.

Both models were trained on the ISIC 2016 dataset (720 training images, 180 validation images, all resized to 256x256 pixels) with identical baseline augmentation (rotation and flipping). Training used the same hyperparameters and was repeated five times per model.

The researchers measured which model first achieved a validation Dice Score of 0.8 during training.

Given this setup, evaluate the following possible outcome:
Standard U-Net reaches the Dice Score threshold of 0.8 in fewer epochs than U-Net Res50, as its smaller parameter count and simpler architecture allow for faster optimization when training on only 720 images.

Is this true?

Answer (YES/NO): NO